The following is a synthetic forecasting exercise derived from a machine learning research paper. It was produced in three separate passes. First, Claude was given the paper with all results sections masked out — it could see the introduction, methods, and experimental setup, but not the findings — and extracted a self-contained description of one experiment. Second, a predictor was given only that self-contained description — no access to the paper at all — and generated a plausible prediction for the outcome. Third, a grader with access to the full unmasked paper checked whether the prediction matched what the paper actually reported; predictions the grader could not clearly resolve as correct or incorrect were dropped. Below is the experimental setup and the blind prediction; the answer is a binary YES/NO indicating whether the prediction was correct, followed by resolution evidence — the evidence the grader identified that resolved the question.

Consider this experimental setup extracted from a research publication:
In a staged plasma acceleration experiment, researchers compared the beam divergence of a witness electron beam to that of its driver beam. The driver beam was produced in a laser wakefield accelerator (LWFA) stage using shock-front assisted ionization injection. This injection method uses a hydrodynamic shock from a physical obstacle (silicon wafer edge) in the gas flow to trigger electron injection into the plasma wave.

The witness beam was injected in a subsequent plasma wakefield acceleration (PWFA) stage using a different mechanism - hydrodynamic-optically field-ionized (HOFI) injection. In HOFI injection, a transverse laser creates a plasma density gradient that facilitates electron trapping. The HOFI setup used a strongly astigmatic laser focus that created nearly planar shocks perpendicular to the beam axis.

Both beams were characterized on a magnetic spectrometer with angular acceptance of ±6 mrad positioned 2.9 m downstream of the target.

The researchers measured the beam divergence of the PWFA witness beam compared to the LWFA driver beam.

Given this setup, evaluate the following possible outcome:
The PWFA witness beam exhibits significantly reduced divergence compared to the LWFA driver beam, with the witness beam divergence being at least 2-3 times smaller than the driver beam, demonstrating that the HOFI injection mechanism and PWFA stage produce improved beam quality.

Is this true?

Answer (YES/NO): NO